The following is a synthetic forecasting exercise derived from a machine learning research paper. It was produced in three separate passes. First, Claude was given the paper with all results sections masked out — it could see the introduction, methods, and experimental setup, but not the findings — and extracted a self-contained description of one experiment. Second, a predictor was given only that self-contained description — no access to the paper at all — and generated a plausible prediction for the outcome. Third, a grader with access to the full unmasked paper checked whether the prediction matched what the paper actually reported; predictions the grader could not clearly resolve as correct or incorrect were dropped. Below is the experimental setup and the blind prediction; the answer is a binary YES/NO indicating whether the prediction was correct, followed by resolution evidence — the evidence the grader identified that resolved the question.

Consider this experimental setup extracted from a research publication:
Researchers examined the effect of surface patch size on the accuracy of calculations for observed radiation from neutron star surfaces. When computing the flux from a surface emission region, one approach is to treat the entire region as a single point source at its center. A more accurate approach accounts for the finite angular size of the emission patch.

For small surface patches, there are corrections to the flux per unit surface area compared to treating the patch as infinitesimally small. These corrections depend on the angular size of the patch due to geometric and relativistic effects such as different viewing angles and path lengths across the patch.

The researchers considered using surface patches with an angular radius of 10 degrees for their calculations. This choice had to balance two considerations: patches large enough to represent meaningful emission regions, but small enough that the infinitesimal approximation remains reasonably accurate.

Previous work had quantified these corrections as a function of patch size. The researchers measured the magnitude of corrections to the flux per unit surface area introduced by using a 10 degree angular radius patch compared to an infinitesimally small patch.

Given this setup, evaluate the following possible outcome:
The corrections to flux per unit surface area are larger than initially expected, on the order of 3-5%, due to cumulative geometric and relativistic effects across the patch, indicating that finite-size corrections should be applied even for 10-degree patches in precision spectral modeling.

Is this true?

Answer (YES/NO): NO